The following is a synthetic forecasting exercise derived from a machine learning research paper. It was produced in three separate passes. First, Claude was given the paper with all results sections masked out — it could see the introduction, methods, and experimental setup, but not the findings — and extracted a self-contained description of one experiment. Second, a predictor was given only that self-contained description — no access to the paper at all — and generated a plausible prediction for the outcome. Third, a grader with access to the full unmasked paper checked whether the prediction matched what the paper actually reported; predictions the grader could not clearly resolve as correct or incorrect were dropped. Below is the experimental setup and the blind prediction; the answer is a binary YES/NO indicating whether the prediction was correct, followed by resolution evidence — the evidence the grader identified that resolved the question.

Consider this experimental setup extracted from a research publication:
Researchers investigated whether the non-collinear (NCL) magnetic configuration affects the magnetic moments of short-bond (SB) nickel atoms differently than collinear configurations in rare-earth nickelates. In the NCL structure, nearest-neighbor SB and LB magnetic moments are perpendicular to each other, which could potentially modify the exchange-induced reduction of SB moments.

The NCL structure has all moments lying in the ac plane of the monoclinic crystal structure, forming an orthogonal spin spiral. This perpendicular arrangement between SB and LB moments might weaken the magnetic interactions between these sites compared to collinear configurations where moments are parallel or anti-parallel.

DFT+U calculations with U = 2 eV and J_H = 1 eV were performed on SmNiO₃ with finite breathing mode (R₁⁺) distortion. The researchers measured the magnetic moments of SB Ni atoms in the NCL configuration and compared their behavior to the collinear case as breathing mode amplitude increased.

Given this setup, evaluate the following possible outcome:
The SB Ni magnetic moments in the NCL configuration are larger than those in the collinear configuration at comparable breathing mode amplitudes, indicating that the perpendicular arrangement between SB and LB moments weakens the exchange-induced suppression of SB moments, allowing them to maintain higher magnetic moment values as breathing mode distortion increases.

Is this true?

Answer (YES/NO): NO